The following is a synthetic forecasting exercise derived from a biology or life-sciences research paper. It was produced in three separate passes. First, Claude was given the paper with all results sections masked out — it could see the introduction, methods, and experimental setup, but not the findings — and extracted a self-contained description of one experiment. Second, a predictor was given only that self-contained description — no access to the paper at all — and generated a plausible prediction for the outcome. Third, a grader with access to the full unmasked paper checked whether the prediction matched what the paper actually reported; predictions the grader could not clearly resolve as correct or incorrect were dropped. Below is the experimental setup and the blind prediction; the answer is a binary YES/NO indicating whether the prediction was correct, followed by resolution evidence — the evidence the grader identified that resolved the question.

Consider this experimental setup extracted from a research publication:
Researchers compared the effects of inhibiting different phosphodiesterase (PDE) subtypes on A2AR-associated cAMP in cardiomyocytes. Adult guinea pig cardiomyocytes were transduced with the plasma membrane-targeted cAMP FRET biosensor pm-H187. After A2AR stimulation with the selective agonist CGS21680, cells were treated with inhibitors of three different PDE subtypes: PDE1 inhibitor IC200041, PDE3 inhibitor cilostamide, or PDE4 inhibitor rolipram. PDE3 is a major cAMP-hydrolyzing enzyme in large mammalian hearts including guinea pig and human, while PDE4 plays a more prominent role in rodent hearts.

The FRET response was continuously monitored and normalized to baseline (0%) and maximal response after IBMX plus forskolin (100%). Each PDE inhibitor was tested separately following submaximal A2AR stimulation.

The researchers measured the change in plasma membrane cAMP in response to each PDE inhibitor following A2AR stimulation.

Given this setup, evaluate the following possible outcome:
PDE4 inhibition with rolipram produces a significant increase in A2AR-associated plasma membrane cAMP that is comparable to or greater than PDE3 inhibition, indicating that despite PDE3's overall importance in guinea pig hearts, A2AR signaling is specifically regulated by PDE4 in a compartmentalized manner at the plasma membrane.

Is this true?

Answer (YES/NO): NO